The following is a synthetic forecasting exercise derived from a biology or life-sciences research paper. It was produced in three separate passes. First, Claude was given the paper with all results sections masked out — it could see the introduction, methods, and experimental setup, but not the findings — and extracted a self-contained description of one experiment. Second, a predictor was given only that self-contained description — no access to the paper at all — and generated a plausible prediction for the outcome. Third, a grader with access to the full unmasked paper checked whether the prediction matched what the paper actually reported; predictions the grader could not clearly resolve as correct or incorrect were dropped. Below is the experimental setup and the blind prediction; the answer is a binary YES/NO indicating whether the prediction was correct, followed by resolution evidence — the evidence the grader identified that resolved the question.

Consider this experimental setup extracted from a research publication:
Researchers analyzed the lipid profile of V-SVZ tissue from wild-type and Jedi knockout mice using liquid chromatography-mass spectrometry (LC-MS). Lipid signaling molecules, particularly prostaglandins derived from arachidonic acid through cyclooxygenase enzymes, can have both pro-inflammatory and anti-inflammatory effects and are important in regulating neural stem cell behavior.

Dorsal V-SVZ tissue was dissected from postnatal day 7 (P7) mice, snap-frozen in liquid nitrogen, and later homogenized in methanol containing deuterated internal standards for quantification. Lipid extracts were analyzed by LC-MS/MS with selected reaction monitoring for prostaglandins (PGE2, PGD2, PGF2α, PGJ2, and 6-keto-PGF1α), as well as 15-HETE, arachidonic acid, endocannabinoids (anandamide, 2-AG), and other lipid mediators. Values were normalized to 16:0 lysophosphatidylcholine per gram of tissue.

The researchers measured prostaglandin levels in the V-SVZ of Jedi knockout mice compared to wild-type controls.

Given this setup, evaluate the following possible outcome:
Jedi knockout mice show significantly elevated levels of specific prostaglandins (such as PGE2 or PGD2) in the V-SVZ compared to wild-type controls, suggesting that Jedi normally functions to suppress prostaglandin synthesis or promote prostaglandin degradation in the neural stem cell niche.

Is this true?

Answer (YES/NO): YES